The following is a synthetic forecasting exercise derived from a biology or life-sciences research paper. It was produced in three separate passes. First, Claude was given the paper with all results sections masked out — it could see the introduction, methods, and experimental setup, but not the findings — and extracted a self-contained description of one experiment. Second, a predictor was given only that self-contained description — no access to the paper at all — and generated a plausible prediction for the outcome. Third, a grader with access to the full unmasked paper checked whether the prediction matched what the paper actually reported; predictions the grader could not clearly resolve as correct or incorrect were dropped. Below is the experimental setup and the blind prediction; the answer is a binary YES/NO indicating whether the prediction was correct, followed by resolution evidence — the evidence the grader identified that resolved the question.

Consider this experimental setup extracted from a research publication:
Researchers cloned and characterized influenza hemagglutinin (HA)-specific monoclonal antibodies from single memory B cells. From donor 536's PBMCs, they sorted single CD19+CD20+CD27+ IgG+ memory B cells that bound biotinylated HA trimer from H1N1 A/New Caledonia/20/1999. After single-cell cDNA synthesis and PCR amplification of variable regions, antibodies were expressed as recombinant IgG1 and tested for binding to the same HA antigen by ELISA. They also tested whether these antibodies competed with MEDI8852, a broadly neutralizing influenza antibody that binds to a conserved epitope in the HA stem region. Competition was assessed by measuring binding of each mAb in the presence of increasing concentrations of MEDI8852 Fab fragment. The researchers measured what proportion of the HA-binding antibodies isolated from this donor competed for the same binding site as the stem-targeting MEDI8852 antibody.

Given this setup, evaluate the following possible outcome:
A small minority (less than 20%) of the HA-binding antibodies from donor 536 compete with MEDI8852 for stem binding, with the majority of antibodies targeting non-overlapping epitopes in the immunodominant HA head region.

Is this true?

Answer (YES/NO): NO